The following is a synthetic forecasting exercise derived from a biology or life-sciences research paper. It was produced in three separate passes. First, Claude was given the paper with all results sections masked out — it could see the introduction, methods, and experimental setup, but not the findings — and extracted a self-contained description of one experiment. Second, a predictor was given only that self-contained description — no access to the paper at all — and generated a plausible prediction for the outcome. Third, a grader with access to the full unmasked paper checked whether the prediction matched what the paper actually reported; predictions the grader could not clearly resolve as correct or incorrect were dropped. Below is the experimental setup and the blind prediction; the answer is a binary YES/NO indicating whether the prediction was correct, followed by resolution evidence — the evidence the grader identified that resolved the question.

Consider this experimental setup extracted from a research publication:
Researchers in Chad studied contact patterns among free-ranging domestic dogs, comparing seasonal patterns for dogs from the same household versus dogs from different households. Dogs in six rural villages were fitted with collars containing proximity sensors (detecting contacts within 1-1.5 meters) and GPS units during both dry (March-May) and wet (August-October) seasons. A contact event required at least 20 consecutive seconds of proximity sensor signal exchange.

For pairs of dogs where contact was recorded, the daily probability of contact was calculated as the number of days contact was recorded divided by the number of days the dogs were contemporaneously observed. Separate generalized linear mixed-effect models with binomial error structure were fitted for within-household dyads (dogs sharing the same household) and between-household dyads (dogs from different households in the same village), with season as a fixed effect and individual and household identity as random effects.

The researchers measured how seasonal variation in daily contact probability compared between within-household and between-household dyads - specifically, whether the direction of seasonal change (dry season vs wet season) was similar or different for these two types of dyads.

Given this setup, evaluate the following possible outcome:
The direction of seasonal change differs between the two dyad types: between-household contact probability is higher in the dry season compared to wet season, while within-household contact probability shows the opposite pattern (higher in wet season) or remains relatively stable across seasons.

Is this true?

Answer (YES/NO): NO